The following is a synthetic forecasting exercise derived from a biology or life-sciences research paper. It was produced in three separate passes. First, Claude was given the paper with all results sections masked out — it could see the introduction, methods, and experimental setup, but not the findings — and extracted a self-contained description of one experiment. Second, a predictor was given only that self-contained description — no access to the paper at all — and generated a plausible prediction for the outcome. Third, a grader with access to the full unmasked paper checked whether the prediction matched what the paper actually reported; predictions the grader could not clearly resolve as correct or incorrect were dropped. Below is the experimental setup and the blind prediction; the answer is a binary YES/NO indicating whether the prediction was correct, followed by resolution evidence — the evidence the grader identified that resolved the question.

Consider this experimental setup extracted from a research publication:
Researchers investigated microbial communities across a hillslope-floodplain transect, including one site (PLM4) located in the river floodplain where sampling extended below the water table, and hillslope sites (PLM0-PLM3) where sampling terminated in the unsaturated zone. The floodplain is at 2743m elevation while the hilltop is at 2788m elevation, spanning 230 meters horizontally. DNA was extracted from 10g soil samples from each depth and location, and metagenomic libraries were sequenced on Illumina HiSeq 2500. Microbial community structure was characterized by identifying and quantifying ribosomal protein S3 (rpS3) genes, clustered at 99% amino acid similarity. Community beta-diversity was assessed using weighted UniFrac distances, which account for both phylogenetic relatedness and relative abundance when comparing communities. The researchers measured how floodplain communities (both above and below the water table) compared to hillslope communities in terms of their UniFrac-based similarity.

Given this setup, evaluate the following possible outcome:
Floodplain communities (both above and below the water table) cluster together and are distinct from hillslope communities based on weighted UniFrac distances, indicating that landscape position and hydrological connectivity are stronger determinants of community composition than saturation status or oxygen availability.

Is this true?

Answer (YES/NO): NO